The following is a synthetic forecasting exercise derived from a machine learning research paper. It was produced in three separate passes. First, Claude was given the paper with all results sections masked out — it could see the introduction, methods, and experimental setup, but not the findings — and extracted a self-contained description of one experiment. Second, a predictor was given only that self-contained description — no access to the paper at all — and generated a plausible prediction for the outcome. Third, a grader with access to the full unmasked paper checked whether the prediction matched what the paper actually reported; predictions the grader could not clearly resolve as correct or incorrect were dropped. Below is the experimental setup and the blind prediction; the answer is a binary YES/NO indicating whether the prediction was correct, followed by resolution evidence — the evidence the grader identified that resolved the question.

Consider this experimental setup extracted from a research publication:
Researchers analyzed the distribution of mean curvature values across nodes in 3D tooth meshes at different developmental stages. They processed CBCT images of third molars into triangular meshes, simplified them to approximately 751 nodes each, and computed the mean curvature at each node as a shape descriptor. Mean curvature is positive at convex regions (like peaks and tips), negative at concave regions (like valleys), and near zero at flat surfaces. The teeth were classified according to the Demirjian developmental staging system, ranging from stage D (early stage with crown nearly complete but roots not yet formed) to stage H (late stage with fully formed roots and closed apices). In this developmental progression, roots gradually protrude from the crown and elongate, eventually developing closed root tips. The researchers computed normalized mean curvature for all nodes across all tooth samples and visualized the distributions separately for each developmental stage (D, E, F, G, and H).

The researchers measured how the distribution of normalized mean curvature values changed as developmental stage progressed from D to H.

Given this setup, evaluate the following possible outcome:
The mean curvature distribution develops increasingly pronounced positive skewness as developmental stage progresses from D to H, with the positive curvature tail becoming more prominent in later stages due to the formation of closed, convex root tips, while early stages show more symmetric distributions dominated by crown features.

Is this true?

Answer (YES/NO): YES